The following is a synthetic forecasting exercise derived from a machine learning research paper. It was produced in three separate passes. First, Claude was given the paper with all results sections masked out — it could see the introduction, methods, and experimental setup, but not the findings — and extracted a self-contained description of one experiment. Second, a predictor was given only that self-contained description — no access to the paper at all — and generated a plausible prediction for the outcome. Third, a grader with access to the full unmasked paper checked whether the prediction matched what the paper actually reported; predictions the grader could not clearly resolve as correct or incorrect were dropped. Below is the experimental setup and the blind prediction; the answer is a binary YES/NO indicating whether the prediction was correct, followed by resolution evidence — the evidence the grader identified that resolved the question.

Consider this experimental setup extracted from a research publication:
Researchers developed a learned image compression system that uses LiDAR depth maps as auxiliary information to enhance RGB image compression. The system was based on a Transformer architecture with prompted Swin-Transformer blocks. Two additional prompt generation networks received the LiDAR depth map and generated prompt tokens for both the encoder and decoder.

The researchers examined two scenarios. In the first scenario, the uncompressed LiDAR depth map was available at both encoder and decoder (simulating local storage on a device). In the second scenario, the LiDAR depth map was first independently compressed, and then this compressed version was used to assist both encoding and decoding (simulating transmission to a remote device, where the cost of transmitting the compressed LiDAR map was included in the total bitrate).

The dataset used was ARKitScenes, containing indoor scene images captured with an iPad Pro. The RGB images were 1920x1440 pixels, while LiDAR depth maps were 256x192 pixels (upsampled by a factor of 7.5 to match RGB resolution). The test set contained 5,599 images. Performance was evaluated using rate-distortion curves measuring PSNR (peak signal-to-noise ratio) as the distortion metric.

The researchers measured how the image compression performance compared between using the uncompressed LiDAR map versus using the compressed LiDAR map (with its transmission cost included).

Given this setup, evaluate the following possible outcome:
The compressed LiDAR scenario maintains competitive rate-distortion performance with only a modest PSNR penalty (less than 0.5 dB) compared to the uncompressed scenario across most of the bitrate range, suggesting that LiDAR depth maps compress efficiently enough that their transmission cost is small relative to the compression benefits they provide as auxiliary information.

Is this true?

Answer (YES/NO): YES